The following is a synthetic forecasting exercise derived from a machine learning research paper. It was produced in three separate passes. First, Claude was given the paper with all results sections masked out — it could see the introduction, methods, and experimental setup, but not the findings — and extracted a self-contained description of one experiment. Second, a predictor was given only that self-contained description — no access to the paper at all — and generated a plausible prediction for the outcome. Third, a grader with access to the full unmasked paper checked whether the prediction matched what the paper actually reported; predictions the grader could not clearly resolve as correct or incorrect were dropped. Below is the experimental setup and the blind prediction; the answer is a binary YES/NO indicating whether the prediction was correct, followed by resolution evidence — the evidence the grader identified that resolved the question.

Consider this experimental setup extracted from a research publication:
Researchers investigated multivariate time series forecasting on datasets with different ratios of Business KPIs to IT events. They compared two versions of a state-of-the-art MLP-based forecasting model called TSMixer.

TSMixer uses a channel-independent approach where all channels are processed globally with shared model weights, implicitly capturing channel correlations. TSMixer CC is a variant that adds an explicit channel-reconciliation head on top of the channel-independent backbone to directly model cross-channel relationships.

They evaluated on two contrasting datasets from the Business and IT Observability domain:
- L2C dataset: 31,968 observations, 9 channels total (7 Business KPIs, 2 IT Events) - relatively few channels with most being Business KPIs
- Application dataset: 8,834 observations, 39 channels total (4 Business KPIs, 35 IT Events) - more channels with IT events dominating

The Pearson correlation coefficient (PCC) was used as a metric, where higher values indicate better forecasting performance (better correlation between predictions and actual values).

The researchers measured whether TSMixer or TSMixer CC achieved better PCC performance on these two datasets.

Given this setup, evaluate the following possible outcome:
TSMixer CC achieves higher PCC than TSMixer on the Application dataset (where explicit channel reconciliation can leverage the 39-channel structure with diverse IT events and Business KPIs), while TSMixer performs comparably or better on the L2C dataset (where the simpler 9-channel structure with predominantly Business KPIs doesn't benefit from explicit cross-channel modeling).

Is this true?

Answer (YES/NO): NO